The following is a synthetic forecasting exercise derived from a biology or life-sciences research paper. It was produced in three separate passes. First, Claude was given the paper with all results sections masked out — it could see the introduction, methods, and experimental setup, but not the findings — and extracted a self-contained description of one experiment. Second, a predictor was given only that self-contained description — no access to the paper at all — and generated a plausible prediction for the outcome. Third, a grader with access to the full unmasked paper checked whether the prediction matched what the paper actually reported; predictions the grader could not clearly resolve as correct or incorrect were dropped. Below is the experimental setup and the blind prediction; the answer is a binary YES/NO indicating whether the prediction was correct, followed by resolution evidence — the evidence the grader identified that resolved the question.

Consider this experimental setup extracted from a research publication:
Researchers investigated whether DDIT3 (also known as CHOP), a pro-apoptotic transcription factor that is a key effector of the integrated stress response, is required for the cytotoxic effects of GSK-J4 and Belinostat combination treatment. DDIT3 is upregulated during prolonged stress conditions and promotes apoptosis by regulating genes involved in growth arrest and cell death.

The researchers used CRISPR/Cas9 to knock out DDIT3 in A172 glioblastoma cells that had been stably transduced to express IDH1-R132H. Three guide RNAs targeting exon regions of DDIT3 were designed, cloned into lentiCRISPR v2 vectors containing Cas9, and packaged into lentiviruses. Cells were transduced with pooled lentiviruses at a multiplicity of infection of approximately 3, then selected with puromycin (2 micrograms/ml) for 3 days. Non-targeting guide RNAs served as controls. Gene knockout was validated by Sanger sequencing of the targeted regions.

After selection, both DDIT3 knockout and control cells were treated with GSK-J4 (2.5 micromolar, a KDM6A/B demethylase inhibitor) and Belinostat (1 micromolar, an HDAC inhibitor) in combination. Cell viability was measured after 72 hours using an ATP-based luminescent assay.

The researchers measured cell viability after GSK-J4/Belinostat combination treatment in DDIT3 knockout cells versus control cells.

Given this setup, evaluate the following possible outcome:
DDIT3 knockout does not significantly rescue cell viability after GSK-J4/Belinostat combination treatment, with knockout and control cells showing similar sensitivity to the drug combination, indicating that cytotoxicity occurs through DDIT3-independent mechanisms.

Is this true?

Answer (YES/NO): NO